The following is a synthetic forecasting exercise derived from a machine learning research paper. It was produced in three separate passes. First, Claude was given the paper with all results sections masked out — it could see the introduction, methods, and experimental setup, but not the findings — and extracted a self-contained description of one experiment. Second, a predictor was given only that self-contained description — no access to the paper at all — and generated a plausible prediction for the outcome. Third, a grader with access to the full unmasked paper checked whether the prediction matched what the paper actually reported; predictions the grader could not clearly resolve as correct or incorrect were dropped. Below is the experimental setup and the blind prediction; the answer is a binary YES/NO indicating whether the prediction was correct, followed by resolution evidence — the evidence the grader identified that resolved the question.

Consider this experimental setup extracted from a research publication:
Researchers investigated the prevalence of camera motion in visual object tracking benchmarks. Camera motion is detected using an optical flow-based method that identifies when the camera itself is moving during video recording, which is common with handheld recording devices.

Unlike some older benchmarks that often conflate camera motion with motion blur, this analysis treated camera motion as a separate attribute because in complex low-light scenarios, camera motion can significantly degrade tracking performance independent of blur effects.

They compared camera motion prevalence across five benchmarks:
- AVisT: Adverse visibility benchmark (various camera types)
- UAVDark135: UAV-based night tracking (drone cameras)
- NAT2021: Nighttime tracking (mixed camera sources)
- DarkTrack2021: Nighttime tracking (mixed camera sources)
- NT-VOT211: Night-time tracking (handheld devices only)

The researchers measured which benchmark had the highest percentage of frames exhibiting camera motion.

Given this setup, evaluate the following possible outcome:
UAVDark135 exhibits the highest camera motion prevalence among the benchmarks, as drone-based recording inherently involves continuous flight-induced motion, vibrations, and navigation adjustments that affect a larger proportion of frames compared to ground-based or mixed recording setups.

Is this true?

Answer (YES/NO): NO